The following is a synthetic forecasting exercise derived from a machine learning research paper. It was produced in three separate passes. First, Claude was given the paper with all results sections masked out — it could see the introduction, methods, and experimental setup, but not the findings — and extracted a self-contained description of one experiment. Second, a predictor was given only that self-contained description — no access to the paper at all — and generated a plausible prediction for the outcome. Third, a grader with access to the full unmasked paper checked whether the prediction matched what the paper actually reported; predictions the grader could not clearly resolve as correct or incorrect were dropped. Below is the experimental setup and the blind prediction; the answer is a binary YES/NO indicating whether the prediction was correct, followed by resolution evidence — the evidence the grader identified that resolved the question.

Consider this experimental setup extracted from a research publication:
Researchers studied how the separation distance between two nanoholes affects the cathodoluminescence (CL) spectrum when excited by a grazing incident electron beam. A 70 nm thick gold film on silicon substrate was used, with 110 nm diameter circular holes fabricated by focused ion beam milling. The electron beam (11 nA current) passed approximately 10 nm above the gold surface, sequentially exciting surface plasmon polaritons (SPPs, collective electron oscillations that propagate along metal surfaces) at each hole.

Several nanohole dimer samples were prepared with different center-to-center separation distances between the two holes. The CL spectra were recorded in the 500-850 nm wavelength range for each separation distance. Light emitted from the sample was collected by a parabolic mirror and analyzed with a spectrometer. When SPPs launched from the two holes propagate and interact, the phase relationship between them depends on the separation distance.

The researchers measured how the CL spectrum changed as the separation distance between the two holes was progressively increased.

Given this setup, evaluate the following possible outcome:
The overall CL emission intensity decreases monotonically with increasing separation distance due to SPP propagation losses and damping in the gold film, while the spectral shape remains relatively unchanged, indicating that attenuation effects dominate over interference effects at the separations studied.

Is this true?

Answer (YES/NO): NO